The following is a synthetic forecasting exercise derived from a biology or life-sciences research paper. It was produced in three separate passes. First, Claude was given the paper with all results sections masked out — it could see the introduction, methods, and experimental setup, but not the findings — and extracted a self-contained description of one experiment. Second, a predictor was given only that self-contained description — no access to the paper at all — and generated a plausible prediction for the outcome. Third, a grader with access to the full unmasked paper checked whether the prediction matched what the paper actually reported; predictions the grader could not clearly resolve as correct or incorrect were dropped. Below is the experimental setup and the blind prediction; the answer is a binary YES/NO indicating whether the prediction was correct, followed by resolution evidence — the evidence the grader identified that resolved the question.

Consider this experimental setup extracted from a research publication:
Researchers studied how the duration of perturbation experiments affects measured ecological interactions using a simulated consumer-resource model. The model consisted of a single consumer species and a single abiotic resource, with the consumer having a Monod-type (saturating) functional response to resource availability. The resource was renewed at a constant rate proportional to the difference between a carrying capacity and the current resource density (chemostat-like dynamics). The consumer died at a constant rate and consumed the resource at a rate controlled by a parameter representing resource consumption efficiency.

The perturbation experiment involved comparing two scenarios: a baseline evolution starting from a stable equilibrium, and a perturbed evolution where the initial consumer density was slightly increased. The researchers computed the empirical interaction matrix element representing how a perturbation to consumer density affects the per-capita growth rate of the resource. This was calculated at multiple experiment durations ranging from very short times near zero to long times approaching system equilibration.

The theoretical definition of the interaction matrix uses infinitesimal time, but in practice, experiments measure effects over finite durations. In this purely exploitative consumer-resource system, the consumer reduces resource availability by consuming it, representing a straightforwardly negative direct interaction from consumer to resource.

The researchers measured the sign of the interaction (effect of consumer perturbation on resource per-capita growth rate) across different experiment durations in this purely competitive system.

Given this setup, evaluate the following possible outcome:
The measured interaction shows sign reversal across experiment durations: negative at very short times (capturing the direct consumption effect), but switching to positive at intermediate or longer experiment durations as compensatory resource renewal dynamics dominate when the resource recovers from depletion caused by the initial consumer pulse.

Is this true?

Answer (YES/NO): NO